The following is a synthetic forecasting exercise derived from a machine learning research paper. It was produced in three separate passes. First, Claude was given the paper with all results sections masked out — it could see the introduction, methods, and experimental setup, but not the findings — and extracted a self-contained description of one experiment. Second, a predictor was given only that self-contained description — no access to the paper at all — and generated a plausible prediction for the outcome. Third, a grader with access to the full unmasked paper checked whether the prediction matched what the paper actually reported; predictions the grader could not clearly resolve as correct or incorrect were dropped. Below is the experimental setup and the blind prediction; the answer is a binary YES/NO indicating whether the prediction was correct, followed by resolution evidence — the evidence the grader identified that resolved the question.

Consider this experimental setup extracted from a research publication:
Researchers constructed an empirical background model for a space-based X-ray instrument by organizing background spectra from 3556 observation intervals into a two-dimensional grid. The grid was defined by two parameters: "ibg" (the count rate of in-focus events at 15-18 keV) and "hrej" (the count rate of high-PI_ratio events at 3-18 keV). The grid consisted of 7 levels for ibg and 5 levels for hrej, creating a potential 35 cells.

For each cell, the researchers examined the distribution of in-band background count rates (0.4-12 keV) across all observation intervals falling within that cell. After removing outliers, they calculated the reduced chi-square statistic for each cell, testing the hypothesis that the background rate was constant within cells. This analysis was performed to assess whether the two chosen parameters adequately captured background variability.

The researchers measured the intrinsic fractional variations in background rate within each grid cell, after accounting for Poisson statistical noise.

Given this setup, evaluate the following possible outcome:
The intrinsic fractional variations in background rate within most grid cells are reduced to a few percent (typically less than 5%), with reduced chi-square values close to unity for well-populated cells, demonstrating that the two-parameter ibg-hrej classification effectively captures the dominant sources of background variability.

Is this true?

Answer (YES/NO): NO